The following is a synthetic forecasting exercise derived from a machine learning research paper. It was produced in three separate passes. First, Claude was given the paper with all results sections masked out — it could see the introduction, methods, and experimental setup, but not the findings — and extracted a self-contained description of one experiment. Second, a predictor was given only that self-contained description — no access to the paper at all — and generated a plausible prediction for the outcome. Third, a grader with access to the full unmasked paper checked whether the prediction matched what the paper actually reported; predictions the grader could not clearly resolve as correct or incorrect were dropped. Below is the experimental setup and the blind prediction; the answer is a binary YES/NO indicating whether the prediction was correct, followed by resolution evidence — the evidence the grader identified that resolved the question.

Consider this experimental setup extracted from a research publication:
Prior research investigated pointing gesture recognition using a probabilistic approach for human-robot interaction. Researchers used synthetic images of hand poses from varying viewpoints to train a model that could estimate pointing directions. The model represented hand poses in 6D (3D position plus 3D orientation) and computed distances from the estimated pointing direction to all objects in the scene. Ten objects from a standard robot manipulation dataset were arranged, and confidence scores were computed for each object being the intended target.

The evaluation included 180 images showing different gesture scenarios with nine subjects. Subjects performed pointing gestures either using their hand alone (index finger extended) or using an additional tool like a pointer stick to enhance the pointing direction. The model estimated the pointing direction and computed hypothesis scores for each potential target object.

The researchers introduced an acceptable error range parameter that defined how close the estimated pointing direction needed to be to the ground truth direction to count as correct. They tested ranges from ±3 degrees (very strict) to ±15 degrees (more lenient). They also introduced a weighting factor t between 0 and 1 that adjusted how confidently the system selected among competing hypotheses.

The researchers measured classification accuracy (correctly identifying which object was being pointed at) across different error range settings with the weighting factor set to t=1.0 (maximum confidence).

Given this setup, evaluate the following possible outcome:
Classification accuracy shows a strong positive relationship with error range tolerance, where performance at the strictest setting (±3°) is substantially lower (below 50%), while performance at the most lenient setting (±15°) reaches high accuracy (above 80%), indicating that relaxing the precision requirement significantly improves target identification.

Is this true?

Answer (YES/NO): YES